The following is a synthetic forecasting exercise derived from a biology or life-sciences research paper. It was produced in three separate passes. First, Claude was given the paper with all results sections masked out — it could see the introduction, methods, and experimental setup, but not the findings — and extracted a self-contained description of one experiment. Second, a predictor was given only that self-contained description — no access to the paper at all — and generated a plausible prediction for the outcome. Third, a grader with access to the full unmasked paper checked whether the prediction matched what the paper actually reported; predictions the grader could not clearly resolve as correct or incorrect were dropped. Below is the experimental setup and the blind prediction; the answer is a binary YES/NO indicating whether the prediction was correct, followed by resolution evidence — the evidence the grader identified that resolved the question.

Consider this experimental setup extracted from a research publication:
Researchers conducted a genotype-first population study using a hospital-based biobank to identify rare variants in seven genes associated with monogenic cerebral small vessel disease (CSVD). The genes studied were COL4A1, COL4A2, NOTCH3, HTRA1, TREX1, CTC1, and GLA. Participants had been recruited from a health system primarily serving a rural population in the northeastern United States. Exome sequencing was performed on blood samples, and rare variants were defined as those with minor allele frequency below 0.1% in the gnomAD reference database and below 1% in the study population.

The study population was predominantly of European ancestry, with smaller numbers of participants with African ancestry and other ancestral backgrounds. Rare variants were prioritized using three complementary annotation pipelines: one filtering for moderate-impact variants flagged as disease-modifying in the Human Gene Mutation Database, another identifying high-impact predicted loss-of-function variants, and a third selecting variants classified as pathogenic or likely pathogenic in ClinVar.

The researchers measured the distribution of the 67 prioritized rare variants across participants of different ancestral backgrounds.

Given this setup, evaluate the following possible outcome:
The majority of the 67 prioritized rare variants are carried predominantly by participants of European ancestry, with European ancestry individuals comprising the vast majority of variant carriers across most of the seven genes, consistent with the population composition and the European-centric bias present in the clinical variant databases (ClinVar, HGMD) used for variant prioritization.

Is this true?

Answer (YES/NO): NO